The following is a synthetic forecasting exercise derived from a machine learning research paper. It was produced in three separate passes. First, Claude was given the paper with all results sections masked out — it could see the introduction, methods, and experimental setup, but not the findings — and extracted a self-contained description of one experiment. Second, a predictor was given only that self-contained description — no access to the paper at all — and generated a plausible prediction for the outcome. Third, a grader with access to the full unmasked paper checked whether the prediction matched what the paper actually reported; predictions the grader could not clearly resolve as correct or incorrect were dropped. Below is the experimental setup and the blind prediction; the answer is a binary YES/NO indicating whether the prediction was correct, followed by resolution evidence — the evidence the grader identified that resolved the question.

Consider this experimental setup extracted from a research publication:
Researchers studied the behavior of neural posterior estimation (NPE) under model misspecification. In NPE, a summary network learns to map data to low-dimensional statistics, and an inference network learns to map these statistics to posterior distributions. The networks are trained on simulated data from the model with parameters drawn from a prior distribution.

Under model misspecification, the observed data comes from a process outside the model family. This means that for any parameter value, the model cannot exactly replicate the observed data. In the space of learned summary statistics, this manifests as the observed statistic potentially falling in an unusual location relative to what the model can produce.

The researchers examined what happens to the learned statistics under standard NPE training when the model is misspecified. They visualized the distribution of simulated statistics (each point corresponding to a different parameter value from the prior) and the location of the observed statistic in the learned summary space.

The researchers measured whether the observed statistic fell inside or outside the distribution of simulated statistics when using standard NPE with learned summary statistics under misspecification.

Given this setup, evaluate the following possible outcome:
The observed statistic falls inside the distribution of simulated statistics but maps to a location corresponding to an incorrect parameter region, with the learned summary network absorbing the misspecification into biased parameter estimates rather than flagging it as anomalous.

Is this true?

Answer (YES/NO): NO